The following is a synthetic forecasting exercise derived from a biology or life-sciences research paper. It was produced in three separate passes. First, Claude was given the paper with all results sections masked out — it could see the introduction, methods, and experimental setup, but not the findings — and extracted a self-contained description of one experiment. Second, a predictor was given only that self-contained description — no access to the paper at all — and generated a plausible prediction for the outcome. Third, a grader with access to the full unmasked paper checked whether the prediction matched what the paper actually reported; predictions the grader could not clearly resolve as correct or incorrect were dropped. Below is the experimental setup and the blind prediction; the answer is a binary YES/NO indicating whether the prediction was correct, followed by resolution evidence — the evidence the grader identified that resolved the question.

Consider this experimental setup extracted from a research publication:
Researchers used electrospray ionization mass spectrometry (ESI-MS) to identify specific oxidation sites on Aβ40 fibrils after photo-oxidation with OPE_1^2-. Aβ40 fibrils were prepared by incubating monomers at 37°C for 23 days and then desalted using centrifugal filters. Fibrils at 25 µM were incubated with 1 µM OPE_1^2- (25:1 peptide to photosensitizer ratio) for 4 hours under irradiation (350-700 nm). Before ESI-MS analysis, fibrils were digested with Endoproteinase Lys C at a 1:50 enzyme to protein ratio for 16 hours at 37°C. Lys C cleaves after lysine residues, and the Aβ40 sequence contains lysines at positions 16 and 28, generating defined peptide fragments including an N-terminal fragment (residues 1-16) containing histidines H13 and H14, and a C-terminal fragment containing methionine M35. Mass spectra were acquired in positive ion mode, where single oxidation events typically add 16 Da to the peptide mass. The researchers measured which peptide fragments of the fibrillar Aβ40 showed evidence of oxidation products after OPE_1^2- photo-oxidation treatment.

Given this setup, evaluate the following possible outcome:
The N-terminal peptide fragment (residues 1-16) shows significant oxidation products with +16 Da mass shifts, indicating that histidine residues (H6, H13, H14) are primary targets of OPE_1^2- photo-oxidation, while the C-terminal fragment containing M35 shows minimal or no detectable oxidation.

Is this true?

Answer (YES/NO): NO